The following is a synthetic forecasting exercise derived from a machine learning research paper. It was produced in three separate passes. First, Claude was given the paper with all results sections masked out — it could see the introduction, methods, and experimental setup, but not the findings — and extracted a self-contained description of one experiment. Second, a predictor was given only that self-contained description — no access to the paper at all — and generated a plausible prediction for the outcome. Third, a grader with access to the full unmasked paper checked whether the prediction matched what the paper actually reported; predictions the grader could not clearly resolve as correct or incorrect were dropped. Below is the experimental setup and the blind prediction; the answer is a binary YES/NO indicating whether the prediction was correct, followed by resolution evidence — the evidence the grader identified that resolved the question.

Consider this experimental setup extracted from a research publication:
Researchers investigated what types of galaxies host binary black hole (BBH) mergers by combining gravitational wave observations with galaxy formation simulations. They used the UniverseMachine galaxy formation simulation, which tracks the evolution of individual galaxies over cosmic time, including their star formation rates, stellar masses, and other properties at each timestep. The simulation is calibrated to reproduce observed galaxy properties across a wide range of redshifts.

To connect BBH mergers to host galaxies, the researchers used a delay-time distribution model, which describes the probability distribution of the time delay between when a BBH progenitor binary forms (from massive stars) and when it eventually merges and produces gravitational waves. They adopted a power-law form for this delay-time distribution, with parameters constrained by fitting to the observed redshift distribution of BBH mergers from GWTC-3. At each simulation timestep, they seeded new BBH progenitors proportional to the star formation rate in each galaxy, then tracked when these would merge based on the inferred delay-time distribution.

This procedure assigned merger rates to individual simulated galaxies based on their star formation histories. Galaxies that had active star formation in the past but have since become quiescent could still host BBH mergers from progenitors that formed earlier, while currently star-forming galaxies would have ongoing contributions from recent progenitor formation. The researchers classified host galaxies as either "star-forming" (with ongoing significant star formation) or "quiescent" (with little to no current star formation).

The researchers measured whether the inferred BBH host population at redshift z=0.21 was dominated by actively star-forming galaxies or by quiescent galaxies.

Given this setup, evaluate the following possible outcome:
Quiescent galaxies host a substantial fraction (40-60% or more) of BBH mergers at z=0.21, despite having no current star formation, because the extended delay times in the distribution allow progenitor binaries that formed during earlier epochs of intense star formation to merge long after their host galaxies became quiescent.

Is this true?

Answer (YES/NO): NO